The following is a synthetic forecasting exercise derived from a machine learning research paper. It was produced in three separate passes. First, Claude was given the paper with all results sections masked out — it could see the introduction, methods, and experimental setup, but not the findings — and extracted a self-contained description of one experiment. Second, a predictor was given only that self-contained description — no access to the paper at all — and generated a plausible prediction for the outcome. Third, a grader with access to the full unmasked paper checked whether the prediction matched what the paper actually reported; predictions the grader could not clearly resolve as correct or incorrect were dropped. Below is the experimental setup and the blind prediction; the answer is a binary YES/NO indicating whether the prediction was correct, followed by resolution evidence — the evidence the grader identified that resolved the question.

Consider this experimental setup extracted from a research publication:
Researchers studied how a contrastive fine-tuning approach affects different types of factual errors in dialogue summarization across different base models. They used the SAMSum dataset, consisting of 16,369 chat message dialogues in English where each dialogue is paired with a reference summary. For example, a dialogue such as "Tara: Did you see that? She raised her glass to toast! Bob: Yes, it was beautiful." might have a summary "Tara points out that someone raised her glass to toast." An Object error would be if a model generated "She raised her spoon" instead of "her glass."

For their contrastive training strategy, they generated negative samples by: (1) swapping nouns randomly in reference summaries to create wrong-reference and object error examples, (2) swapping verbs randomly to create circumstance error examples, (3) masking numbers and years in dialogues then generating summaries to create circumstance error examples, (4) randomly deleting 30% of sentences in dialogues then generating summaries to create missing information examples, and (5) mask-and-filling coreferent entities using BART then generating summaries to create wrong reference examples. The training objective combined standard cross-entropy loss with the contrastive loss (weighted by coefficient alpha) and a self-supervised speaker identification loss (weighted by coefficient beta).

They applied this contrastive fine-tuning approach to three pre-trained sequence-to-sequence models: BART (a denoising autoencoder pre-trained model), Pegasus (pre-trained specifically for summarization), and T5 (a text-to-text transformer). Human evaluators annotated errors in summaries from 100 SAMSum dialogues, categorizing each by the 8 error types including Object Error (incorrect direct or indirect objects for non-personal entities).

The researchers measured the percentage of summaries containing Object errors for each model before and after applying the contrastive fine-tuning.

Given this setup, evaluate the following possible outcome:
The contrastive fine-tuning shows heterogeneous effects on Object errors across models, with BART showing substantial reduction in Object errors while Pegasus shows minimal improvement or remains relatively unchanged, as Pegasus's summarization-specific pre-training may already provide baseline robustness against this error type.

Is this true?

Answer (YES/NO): NO